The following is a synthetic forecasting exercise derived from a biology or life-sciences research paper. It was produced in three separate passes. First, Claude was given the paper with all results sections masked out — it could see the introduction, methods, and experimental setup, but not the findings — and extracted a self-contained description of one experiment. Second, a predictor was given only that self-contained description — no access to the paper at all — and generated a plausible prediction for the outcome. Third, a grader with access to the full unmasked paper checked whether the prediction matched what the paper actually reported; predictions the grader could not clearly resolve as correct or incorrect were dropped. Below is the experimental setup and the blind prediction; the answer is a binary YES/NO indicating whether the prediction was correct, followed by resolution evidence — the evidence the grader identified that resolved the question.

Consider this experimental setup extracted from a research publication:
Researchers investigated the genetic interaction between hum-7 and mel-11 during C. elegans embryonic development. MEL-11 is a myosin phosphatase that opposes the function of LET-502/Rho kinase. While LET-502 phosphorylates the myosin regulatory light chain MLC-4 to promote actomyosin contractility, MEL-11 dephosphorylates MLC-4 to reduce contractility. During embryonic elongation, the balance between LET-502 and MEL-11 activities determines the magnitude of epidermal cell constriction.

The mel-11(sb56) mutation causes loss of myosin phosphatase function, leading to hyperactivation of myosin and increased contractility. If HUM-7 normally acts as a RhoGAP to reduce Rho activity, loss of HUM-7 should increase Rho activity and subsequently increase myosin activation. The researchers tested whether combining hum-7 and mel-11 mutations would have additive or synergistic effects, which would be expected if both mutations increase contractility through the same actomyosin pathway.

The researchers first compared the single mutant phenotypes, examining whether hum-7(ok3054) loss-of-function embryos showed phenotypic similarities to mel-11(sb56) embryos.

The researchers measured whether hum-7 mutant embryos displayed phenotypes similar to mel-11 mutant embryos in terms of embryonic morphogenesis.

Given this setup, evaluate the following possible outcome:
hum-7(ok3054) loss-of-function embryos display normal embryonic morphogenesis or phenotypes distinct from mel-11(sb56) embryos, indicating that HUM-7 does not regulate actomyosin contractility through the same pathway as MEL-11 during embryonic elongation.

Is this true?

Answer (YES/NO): NO